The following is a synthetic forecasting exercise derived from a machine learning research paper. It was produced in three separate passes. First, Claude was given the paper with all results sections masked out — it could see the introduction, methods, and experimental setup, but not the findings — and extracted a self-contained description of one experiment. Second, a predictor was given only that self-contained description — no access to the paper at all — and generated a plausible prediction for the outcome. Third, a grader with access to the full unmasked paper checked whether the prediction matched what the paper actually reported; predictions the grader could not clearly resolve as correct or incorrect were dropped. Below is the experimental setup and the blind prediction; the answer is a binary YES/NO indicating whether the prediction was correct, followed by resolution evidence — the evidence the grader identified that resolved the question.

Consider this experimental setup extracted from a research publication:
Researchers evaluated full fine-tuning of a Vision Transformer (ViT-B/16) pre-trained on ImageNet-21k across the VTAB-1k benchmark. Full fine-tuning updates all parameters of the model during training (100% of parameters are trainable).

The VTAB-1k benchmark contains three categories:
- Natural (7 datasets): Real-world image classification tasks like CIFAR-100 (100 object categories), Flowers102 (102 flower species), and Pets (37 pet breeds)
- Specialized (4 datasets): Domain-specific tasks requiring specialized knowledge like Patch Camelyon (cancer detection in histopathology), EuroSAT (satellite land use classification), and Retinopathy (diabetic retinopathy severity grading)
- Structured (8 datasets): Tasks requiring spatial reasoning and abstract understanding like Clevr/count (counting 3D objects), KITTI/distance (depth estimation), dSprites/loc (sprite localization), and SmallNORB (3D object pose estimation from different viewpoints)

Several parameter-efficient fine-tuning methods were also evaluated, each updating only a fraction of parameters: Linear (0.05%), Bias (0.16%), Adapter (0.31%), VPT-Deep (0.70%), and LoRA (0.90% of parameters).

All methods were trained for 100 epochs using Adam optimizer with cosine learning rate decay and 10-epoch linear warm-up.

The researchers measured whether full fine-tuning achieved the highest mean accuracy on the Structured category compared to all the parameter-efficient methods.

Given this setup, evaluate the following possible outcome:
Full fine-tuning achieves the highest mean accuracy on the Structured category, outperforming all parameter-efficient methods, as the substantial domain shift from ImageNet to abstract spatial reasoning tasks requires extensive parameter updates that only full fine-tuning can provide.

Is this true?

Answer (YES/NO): NO